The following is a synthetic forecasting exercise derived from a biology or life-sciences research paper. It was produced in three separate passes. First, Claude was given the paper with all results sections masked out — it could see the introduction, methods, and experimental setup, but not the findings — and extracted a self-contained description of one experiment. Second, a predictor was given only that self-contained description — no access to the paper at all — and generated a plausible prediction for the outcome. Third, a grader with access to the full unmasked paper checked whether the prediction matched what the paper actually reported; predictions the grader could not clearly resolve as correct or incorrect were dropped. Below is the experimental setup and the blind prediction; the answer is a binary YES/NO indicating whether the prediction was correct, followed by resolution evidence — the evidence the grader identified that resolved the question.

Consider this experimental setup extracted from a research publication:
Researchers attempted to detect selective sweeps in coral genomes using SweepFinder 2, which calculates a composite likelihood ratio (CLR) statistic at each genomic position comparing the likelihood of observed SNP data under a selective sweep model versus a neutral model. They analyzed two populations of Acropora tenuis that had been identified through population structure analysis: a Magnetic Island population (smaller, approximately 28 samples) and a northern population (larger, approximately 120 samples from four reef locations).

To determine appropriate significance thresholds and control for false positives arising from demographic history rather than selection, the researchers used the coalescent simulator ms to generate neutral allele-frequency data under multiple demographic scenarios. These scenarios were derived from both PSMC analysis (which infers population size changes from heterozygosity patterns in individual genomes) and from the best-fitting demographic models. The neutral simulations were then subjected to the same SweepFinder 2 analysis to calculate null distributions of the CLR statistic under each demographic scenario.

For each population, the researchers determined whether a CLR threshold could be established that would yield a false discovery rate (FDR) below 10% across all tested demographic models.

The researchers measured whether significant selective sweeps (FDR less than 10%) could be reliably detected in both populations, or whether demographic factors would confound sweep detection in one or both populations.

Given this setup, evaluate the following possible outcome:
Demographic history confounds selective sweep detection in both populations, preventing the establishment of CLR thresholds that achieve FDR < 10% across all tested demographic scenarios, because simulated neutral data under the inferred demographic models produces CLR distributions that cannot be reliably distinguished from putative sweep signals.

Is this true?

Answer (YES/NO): NO